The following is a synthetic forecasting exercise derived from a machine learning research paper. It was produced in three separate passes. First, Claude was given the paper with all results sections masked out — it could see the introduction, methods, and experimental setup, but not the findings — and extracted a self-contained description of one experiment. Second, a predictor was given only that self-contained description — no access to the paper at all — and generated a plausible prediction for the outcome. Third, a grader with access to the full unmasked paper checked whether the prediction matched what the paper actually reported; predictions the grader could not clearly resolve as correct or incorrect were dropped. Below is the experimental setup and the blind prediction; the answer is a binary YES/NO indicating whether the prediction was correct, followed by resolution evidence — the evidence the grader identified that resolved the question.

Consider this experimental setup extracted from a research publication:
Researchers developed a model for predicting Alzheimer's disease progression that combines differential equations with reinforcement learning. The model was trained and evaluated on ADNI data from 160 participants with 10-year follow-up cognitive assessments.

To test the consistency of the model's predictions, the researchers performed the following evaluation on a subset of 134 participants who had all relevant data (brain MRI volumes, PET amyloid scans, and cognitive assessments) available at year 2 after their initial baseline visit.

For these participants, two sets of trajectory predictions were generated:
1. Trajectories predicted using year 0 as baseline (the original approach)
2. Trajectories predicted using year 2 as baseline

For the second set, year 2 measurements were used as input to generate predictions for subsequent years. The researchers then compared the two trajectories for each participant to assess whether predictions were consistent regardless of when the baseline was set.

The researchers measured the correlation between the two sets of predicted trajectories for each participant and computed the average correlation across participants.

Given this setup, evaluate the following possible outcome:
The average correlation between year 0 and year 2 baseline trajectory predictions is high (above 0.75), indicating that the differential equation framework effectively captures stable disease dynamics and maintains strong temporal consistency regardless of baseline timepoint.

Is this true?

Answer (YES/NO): YES